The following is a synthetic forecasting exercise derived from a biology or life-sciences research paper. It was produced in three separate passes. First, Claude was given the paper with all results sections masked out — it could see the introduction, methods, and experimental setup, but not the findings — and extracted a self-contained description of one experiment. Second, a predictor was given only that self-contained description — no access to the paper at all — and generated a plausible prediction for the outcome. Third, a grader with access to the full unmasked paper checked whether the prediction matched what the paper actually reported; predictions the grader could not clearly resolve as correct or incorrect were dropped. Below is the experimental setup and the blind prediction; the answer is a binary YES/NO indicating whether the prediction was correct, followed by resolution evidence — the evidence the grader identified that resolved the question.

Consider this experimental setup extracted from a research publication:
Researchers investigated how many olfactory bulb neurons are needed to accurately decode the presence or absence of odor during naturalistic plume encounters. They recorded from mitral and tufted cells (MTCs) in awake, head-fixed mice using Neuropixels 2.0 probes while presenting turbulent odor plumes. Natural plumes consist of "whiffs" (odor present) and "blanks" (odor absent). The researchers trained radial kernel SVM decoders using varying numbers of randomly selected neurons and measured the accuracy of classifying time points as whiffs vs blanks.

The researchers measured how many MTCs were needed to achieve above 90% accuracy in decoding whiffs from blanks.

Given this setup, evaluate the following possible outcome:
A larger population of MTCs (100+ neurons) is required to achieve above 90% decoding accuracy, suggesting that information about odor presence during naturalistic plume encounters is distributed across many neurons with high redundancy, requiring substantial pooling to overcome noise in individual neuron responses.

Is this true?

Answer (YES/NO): NO